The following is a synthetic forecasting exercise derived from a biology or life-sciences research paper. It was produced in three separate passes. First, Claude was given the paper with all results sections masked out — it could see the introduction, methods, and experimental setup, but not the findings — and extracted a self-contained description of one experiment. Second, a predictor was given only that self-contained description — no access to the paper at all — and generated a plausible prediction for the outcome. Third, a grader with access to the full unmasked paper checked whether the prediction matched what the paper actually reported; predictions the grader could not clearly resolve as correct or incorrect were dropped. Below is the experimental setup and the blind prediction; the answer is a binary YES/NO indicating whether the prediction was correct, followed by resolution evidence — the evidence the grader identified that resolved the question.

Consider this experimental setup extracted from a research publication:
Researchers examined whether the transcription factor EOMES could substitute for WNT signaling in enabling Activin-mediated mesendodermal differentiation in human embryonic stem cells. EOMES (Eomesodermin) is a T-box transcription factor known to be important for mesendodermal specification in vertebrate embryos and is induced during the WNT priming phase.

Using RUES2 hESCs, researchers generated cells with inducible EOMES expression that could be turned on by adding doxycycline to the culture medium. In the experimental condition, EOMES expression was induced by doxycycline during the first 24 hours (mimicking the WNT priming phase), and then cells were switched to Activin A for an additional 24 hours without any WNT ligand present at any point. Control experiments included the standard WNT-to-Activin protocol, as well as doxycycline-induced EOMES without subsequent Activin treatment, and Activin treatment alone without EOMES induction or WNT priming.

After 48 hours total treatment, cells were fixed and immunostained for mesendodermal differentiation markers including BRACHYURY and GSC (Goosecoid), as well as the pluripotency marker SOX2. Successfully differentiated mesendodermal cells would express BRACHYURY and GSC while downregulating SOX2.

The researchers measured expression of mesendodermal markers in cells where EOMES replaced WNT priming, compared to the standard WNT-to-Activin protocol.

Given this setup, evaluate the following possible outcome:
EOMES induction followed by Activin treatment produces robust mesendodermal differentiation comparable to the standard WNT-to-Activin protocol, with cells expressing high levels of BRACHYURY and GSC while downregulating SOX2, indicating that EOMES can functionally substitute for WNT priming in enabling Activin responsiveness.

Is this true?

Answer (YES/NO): NO